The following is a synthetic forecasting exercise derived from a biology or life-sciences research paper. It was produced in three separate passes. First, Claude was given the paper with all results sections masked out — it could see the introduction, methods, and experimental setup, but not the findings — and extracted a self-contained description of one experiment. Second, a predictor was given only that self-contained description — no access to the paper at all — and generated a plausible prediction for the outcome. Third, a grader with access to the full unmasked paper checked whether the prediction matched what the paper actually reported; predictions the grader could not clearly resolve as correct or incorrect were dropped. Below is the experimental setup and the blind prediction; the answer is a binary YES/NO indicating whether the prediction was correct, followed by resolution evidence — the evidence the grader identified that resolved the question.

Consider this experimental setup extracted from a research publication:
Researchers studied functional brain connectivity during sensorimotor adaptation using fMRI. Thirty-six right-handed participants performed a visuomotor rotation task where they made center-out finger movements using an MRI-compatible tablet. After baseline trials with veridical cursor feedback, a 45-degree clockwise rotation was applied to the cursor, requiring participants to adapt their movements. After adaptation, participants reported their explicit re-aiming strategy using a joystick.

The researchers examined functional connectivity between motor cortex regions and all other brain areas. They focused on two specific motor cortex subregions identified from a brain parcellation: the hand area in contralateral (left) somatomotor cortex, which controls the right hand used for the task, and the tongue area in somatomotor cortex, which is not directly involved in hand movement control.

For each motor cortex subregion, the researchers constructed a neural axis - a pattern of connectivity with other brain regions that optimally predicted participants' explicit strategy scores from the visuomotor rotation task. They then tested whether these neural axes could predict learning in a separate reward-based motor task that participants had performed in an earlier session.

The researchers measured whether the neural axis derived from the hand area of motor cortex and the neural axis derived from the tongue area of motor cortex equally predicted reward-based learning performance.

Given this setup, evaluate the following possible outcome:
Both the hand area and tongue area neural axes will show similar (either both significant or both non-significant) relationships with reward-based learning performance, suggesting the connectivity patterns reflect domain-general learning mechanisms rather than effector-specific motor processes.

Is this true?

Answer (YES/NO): NO